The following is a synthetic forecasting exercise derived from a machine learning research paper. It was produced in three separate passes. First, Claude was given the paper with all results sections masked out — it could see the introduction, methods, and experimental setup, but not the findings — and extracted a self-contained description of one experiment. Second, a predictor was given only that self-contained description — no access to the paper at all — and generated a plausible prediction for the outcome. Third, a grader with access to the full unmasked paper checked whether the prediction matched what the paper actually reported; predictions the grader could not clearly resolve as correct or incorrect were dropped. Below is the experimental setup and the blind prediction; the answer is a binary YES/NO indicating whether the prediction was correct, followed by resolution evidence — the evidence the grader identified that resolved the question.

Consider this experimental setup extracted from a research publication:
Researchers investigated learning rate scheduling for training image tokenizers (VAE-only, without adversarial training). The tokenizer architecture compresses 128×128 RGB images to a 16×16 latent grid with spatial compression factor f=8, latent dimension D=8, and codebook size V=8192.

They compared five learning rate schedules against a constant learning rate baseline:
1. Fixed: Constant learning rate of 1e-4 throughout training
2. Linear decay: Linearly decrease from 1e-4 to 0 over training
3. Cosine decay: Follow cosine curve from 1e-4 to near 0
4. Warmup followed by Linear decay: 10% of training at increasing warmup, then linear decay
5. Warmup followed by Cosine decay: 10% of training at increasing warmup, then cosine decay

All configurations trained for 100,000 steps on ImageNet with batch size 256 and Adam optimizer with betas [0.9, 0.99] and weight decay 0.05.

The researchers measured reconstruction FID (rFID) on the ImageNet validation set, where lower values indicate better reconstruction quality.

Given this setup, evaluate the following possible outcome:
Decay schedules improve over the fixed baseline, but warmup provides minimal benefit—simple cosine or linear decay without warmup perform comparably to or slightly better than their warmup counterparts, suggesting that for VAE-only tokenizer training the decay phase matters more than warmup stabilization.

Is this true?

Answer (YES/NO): NO